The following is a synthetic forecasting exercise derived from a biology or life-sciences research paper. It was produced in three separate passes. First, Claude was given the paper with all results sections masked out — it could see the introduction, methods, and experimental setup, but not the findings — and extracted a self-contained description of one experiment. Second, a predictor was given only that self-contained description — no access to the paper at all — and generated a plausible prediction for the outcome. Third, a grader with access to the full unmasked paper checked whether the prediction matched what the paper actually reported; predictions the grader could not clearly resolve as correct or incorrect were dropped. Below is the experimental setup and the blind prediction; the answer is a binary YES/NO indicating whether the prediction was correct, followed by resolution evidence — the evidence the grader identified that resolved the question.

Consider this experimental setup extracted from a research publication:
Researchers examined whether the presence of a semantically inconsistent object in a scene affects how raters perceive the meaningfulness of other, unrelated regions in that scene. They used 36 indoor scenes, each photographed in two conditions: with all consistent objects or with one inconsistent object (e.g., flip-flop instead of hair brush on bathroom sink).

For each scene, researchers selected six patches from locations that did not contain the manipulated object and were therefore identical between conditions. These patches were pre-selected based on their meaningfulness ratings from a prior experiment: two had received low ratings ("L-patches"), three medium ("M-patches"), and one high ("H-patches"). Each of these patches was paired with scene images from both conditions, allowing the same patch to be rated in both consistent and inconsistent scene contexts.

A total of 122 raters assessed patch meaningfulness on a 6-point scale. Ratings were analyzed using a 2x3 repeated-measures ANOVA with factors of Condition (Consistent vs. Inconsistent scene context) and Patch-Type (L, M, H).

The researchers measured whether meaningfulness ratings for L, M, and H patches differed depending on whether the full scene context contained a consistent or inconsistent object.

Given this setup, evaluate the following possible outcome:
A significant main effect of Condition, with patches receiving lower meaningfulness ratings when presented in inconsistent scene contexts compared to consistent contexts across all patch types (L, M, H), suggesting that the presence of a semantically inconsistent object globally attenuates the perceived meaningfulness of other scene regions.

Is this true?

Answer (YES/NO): NO